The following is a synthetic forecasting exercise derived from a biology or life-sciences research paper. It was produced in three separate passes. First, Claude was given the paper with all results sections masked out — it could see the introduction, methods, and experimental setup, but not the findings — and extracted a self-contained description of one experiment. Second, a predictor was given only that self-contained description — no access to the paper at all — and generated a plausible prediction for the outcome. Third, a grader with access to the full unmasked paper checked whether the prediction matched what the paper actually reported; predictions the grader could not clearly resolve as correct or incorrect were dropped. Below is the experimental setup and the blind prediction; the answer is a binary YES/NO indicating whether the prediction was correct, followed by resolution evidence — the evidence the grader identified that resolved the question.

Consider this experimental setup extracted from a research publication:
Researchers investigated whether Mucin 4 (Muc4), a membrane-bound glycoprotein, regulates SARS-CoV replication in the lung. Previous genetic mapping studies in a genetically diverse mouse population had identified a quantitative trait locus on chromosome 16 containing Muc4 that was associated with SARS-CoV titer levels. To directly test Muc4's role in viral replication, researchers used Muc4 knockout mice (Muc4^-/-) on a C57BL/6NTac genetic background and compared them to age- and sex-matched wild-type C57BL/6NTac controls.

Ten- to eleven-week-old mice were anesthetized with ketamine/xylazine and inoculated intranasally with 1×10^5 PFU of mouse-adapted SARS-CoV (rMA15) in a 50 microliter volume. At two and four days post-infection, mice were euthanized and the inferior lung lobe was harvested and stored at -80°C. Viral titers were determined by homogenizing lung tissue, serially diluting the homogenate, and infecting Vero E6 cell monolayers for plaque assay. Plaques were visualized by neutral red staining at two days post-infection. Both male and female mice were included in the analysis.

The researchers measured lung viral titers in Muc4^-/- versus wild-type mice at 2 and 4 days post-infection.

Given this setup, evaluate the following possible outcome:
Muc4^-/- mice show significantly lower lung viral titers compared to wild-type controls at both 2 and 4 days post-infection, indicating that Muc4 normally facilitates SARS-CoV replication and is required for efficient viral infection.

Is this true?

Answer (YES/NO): NO